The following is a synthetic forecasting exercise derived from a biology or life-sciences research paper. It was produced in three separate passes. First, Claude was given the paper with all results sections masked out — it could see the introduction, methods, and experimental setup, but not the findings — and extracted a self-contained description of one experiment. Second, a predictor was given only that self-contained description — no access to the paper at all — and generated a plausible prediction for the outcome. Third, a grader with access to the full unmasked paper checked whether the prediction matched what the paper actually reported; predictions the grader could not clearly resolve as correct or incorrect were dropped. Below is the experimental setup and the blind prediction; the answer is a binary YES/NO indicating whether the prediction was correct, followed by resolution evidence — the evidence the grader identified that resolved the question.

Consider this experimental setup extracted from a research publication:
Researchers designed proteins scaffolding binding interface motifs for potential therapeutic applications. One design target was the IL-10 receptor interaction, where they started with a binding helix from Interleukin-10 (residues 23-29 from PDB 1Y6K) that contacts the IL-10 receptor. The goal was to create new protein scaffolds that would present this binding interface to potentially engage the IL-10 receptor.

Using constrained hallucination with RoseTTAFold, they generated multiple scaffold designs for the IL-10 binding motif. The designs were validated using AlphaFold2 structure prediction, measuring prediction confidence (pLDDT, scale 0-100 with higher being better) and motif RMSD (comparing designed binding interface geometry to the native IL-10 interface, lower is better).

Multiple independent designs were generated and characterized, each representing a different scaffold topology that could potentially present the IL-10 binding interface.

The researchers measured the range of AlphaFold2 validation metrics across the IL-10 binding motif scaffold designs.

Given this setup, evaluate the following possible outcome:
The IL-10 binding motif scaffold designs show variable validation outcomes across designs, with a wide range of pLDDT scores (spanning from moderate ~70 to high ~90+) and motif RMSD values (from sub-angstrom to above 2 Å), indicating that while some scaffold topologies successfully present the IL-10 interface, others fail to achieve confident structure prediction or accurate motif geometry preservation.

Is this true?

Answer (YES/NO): NO